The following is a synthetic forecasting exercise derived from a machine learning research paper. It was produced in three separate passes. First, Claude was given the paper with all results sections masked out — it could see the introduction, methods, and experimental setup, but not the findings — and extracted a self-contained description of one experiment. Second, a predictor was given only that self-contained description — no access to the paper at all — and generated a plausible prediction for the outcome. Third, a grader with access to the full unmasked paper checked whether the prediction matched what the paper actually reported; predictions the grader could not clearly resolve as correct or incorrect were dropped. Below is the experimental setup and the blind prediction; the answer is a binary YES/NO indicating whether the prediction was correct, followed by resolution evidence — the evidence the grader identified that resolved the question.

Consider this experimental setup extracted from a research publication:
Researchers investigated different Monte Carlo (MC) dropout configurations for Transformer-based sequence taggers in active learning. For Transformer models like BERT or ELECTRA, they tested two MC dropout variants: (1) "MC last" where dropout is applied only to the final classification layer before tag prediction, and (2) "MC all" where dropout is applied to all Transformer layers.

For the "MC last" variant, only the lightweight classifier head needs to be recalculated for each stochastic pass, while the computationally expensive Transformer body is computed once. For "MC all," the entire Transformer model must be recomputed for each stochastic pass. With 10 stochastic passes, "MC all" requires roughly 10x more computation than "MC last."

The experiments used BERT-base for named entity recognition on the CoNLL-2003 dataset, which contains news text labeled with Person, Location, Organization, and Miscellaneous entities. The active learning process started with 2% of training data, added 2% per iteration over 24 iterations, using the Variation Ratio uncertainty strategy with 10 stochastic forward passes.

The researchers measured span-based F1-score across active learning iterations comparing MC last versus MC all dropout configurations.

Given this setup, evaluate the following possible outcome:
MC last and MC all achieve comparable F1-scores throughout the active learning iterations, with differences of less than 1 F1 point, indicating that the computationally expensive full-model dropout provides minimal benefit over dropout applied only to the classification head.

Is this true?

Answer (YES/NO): NO